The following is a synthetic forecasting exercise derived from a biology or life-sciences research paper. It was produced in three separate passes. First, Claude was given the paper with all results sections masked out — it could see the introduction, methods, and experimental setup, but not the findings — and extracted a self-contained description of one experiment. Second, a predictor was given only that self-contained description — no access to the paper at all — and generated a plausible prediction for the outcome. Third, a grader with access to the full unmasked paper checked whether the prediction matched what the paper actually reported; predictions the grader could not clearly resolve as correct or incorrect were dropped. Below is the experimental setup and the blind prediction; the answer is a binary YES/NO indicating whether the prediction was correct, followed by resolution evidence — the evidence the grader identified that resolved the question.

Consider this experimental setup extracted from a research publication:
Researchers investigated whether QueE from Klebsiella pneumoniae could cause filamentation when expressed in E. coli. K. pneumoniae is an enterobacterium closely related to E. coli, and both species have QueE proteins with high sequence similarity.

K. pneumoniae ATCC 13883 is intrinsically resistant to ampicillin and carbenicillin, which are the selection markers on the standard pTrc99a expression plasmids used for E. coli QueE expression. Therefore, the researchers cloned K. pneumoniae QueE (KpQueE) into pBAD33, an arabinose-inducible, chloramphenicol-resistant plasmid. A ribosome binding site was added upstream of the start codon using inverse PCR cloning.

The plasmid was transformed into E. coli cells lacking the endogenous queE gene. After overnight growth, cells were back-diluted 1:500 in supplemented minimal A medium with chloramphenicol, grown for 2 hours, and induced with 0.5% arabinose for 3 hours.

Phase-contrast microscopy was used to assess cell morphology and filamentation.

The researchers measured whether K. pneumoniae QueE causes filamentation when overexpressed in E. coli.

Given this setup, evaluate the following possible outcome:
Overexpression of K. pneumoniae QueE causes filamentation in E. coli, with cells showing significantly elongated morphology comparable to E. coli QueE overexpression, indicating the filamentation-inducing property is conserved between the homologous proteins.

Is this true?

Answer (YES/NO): YES